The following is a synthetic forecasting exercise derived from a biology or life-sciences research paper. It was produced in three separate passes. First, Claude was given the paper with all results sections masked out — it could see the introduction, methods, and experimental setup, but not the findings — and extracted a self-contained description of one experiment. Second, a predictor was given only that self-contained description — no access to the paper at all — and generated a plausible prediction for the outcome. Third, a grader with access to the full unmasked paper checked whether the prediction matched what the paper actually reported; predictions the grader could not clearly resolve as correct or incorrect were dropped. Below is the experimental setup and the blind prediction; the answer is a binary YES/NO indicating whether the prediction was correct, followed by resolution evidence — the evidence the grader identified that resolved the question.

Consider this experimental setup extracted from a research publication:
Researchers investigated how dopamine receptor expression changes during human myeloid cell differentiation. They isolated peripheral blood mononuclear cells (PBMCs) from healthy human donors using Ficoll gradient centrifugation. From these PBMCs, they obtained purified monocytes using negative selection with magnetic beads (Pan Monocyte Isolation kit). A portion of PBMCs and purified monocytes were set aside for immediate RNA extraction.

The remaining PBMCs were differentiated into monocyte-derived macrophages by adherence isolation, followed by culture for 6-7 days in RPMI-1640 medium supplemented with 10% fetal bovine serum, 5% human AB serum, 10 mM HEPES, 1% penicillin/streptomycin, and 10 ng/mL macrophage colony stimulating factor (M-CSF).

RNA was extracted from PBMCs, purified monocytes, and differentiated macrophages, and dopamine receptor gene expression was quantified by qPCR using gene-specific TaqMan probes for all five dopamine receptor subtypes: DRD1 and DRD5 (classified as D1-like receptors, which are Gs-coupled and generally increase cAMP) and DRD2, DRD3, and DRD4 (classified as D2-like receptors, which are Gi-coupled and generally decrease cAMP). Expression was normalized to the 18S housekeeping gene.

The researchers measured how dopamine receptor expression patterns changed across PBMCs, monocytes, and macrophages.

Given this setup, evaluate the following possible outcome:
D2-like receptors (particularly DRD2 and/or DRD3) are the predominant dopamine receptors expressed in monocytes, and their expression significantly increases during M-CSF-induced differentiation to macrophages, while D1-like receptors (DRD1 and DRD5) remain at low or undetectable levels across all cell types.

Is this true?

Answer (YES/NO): NO